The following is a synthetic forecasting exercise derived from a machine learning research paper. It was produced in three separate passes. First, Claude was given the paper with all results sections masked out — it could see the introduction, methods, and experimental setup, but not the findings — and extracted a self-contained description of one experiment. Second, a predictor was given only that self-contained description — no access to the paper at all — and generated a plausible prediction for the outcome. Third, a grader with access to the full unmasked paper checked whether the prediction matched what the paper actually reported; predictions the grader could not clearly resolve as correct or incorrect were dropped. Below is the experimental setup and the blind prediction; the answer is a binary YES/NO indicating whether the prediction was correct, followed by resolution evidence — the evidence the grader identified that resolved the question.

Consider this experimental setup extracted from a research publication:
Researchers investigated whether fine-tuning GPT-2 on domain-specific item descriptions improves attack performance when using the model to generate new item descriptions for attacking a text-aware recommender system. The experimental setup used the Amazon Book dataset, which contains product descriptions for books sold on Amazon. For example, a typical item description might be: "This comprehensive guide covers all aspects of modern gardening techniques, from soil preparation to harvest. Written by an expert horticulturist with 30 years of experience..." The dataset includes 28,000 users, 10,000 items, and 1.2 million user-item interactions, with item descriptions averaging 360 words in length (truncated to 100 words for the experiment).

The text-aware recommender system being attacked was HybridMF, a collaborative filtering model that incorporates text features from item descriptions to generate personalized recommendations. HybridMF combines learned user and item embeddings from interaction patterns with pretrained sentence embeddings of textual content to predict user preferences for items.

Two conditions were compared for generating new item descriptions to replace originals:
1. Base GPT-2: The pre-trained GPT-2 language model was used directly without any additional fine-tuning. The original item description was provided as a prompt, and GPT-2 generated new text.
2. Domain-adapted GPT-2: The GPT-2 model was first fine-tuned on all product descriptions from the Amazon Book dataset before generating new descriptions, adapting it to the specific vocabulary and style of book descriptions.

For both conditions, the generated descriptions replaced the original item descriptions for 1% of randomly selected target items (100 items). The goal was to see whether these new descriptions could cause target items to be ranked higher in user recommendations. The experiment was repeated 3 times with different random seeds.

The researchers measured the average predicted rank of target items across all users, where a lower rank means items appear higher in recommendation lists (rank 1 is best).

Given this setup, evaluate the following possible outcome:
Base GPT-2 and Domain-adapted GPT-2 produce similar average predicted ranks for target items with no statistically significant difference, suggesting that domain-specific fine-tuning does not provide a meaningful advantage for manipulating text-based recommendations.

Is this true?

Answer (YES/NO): NO